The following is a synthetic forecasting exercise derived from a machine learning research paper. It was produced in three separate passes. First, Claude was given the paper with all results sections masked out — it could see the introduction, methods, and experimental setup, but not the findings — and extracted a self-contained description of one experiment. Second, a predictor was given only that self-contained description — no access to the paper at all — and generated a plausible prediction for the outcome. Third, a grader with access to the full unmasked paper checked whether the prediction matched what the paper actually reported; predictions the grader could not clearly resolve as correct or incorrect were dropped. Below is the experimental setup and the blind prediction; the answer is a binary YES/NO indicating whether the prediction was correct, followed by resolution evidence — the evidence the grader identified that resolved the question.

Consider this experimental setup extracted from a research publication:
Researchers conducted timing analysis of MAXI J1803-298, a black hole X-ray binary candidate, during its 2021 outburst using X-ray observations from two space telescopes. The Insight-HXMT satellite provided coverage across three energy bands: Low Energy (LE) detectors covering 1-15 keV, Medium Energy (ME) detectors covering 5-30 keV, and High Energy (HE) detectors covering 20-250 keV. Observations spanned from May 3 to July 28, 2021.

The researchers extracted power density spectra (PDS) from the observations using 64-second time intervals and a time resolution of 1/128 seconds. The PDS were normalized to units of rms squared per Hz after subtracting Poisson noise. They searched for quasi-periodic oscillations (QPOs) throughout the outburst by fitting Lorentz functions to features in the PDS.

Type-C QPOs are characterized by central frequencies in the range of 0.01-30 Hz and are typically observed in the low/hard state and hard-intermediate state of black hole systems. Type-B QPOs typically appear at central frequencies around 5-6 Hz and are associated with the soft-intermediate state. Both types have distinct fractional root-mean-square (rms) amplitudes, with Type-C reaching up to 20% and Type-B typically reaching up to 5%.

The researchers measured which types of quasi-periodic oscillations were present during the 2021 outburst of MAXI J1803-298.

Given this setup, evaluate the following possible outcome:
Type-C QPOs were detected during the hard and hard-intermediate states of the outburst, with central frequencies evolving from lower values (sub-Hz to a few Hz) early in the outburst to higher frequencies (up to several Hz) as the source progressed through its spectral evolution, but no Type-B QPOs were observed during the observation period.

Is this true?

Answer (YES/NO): NO